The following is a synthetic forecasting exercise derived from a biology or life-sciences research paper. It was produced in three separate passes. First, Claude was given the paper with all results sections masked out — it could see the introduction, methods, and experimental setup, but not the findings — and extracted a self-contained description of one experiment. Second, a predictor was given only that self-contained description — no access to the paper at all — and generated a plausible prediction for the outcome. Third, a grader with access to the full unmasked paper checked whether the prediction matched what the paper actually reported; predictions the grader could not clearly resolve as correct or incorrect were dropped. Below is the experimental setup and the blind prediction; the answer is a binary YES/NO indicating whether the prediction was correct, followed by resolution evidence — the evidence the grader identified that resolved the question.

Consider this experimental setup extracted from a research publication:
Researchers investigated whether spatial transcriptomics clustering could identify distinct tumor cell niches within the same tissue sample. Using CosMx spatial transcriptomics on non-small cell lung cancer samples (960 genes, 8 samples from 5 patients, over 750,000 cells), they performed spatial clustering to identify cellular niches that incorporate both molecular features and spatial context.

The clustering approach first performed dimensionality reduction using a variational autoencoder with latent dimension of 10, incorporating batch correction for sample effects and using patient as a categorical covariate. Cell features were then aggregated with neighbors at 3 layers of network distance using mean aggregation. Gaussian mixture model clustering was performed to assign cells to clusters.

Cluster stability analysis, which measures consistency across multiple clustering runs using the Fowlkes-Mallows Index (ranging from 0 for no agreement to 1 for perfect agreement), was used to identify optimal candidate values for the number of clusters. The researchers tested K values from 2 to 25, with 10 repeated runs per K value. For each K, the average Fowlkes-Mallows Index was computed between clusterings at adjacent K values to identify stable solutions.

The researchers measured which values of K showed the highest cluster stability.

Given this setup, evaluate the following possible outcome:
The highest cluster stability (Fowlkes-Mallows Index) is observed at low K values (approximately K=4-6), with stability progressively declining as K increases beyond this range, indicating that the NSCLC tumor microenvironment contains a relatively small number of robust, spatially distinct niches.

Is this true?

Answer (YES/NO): NO